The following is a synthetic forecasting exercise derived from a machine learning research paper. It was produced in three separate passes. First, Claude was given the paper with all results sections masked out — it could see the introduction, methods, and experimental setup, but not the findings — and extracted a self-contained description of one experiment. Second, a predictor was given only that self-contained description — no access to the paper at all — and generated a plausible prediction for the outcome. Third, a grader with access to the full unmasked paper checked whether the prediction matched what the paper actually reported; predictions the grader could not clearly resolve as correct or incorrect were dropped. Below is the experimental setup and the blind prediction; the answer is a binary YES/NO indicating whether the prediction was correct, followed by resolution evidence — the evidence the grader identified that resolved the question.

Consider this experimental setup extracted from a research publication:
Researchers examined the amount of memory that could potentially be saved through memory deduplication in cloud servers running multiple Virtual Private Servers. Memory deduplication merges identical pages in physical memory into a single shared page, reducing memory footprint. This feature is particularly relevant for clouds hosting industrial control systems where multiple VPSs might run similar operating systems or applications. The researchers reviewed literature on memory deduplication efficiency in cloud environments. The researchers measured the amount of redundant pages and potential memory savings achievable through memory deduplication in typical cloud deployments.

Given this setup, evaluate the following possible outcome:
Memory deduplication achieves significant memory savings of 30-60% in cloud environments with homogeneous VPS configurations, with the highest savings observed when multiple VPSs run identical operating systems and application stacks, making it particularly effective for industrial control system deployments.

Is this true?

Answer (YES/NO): YES